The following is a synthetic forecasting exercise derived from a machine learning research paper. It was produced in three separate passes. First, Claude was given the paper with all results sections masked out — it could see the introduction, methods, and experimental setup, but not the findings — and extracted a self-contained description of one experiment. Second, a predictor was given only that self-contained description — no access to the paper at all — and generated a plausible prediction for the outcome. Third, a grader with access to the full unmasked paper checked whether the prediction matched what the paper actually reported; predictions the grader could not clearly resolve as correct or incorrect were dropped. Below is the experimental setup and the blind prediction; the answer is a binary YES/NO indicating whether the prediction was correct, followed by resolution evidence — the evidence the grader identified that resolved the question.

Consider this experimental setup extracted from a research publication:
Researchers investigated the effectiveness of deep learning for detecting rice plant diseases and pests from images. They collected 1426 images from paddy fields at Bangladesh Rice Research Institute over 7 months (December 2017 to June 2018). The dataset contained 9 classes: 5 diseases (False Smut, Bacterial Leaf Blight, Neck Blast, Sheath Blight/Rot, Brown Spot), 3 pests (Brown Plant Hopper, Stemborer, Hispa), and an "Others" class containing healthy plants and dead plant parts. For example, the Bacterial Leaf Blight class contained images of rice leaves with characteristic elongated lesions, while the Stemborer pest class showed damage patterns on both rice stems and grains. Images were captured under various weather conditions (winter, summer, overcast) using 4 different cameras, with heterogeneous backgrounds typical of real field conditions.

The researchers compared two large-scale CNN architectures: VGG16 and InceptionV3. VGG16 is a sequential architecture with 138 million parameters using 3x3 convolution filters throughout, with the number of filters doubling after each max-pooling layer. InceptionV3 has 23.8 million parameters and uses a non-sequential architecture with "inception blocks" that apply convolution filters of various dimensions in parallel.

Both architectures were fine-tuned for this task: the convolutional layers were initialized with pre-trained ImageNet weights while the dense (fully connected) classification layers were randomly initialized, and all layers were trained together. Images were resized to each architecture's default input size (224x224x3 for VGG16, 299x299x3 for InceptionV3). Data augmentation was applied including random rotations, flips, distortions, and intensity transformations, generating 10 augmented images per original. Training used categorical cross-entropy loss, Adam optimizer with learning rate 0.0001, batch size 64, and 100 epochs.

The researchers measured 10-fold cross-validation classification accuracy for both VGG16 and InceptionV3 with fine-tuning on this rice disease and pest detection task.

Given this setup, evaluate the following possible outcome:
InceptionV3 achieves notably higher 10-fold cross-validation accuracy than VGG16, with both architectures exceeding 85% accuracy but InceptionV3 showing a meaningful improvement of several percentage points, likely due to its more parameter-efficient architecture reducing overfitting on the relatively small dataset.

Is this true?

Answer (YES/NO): NO